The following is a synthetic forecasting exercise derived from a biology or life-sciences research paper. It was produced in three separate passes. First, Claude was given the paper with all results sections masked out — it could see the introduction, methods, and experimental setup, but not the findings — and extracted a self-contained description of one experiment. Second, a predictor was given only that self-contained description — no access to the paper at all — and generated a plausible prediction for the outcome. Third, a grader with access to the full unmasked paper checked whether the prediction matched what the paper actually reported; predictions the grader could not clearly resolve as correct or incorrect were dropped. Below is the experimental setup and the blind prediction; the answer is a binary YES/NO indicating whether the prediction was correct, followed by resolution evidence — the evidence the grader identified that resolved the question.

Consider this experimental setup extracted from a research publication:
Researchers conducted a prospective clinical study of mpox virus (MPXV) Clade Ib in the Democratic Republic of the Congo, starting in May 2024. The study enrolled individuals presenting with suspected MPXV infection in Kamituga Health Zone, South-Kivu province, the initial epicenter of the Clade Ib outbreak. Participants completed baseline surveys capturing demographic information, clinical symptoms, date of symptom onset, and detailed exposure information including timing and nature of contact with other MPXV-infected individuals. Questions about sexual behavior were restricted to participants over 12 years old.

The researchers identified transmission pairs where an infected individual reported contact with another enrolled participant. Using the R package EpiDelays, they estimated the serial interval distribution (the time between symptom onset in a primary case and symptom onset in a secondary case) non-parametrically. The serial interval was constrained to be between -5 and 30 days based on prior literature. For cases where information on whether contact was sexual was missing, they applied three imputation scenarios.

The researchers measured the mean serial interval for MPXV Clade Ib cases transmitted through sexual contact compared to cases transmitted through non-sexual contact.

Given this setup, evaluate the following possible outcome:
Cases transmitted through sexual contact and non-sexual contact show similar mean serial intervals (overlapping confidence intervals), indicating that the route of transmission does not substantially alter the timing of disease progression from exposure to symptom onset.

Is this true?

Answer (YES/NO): NO